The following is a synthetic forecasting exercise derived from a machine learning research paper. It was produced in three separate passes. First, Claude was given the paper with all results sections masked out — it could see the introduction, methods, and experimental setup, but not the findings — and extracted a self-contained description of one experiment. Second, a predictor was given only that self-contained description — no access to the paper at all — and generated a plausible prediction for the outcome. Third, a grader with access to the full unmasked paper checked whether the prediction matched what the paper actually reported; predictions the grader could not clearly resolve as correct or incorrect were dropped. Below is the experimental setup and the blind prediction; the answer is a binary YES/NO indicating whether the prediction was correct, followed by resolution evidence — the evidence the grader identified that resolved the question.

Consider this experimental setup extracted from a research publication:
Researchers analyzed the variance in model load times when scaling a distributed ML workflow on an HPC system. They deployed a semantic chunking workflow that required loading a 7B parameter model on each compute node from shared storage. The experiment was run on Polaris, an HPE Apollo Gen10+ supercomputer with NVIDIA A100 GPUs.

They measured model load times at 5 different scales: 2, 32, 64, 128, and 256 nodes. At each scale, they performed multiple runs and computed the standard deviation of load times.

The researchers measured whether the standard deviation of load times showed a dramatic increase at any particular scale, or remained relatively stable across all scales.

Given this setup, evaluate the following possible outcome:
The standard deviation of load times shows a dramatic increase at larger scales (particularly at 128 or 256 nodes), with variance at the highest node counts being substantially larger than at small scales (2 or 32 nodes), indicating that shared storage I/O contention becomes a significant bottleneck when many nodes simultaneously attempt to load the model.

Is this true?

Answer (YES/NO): NO